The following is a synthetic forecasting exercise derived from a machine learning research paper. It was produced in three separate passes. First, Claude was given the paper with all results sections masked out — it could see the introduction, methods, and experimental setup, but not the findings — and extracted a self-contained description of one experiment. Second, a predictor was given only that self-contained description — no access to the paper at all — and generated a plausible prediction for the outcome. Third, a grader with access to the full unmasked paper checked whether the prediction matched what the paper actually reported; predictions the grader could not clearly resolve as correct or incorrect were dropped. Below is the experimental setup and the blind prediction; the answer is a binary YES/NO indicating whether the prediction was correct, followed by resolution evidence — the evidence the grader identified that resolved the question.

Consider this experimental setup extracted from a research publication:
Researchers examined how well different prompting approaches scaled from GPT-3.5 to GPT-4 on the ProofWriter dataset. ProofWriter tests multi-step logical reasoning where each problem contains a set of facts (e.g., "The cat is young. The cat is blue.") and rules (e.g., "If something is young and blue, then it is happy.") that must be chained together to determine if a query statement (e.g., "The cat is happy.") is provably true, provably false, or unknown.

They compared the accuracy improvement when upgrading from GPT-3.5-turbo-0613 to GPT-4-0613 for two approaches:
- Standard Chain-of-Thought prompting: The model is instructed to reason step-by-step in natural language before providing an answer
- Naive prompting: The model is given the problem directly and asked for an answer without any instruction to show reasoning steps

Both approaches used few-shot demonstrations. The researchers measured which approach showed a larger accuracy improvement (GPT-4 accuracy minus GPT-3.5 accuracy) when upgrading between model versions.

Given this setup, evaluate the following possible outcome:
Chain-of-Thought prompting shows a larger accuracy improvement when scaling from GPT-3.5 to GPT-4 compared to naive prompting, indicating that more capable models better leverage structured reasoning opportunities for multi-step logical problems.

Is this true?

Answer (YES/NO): YES